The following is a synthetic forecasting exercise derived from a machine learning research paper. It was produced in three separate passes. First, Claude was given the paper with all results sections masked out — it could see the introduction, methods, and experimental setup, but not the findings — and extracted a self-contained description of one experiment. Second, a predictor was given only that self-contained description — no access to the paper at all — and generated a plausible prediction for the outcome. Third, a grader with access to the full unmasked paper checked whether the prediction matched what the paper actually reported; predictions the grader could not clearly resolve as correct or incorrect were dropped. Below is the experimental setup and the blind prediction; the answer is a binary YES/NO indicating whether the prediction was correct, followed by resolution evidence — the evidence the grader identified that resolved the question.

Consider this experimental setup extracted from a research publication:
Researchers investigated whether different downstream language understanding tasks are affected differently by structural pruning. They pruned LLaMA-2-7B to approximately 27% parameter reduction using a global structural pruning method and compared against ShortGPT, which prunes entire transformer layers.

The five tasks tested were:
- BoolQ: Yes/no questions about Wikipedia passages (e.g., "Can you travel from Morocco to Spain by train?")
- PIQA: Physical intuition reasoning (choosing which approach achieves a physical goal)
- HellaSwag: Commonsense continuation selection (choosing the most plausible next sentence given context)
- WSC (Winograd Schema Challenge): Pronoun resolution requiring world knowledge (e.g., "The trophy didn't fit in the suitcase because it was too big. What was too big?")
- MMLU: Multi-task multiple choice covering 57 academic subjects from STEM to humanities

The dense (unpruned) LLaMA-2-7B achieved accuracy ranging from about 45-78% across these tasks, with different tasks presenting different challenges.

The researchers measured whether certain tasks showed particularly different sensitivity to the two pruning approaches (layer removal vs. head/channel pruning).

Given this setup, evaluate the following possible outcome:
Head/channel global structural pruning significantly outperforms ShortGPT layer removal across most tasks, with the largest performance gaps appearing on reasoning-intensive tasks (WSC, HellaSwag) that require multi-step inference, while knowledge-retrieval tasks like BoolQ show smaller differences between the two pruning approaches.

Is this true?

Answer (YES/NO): NO